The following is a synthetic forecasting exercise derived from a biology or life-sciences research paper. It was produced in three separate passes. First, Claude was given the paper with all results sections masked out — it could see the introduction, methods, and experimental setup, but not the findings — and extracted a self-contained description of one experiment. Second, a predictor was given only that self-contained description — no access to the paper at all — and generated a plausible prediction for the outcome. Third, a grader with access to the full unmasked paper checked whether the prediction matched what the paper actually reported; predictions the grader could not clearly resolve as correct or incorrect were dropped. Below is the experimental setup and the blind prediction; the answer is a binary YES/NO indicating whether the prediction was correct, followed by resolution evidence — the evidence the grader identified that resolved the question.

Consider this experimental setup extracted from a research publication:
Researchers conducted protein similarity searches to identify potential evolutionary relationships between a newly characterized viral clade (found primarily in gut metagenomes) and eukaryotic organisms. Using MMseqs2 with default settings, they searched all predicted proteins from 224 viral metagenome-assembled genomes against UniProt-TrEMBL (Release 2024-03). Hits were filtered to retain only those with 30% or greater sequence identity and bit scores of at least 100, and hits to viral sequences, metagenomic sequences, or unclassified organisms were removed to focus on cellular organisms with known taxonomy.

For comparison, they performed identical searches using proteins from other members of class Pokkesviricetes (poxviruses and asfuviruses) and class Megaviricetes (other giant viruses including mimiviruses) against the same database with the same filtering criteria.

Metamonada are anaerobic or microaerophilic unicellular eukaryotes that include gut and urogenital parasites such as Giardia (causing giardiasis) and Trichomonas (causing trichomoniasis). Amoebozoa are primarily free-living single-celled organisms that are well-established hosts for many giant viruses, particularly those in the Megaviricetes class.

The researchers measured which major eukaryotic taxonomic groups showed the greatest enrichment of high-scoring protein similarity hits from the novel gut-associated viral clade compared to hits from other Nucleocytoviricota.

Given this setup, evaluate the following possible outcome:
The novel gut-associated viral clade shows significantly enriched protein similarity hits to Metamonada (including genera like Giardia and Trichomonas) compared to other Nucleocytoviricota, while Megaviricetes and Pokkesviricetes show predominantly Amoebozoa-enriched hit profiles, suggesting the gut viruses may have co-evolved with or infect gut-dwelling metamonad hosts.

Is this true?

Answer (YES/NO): YES